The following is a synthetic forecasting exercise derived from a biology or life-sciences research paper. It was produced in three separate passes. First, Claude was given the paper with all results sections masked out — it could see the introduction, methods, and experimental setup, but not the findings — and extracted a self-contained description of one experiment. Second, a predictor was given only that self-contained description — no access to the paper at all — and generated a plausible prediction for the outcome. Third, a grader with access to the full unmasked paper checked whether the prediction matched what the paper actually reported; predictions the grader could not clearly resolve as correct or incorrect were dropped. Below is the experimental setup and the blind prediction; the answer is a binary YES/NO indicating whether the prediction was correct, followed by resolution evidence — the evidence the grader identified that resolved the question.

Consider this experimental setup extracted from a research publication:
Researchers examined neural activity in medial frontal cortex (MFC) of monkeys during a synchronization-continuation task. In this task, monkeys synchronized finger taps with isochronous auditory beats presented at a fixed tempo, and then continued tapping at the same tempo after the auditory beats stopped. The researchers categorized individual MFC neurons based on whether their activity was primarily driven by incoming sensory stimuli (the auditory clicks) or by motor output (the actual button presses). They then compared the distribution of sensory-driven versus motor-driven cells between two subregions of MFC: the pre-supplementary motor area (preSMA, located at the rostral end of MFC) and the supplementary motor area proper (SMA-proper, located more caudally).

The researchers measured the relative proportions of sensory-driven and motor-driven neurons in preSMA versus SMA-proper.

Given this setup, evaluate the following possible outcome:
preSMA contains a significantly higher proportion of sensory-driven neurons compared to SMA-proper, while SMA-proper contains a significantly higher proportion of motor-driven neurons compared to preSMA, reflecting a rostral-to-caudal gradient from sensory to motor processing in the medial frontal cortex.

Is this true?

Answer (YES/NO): YES